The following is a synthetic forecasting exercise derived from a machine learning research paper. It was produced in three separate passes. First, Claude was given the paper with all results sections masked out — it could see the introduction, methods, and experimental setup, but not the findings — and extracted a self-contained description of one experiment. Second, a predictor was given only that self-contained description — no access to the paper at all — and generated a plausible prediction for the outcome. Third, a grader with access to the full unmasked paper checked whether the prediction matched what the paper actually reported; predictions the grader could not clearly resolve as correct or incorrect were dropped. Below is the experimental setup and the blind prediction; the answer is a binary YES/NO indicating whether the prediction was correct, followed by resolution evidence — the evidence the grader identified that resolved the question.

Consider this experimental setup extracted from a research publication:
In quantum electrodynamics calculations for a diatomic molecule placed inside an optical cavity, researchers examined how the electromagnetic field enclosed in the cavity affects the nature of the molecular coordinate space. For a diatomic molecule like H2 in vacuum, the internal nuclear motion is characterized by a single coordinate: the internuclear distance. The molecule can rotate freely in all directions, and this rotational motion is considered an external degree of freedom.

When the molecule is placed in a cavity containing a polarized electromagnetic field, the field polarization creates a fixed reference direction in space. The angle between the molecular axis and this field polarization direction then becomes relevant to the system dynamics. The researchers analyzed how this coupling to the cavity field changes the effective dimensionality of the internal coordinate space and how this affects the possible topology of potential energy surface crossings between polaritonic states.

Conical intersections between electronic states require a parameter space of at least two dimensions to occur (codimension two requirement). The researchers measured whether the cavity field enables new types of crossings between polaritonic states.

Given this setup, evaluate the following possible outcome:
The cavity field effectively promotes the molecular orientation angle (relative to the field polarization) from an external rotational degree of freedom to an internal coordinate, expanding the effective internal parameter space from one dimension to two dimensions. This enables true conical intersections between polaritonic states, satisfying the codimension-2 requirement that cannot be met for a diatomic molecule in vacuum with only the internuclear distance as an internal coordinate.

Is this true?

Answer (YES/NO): YES